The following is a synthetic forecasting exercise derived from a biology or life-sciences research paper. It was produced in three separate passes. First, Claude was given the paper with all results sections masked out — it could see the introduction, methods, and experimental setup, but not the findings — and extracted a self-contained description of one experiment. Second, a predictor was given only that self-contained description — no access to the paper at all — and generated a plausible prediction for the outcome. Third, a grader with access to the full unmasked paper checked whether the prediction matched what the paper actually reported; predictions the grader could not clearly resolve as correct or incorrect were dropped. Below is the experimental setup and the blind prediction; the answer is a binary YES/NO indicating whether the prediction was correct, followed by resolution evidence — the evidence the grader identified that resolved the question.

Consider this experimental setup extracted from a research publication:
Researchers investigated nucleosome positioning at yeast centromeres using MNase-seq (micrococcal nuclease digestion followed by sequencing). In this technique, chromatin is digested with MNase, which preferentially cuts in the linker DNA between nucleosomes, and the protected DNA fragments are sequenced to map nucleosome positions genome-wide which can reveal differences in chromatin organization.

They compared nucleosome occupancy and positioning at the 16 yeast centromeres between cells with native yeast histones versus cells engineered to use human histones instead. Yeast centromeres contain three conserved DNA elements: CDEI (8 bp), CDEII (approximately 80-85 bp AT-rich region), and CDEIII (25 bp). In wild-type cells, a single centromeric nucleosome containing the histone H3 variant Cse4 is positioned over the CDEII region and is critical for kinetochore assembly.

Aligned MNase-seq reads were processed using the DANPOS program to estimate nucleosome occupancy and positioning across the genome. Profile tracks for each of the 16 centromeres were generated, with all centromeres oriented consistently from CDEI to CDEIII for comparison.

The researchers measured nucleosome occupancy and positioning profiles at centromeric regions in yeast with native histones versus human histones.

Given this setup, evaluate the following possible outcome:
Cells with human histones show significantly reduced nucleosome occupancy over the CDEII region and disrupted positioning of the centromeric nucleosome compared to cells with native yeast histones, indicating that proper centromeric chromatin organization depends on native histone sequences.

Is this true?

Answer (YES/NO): YES